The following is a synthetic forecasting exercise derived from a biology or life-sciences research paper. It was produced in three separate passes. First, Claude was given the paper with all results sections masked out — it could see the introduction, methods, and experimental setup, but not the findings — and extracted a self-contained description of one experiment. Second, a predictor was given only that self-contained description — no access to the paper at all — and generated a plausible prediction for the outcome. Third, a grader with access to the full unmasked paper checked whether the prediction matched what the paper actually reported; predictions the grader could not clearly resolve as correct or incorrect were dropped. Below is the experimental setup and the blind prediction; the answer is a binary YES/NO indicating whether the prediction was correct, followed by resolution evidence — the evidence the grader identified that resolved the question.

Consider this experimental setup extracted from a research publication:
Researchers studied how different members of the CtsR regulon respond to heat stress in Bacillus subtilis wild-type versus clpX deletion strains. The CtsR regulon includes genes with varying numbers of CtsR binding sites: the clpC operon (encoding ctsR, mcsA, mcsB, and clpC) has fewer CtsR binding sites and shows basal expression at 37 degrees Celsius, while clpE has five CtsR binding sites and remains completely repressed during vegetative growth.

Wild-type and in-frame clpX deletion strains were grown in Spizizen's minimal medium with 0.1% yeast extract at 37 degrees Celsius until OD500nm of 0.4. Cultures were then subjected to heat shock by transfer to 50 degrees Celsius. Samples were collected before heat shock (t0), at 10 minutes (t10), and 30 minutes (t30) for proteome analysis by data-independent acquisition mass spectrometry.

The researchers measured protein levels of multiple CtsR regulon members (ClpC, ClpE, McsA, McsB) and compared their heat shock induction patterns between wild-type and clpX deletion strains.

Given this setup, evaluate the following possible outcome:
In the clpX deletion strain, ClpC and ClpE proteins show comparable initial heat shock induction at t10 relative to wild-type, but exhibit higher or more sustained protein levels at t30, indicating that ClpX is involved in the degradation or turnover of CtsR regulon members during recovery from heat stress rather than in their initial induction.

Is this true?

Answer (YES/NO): NO